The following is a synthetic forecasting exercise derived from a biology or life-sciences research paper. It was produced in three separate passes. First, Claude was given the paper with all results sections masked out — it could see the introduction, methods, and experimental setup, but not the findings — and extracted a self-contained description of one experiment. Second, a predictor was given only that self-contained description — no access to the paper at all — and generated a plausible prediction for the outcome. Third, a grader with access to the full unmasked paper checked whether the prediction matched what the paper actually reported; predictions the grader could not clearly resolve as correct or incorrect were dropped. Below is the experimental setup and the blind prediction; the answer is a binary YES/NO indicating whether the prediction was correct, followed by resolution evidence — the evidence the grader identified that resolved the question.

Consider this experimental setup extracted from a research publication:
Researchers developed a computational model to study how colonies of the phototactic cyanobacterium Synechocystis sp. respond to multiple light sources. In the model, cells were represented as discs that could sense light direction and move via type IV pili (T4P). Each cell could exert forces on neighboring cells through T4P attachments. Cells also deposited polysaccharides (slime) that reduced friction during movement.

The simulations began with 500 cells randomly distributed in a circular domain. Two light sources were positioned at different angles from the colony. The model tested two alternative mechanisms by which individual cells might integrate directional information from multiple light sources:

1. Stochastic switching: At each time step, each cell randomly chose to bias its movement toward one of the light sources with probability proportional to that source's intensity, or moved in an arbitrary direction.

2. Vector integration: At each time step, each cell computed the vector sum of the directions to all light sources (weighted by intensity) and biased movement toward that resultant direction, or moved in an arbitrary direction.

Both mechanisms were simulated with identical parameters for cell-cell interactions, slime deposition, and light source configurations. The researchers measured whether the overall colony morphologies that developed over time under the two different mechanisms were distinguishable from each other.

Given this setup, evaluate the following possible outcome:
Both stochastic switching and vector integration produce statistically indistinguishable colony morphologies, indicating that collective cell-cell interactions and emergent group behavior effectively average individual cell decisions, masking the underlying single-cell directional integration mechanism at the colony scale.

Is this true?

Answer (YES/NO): YES